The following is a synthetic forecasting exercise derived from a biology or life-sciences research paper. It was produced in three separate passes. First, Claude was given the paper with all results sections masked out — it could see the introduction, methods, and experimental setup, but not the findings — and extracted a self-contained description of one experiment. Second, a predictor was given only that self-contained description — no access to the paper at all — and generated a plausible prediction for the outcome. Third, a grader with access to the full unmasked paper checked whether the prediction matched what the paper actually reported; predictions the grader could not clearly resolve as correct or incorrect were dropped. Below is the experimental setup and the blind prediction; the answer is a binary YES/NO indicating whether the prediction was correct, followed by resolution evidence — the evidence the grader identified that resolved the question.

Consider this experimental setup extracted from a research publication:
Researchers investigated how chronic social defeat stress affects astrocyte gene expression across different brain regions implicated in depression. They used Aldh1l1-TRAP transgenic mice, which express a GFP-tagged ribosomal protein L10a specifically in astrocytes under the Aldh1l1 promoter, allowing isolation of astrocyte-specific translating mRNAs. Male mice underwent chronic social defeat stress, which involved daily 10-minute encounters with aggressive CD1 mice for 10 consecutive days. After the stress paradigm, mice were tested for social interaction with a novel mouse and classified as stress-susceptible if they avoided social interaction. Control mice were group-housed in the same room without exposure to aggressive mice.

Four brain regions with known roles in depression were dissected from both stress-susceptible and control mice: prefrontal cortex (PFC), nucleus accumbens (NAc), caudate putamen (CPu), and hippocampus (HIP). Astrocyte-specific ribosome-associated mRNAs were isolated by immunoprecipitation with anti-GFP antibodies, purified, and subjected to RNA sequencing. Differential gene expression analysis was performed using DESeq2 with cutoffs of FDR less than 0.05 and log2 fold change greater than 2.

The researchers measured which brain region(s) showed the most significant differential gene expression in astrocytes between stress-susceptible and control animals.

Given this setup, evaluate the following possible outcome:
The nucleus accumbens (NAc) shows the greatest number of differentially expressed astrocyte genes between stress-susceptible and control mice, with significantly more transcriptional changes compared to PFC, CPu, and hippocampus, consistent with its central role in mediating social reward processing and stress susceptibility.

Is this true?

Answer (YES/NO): NO